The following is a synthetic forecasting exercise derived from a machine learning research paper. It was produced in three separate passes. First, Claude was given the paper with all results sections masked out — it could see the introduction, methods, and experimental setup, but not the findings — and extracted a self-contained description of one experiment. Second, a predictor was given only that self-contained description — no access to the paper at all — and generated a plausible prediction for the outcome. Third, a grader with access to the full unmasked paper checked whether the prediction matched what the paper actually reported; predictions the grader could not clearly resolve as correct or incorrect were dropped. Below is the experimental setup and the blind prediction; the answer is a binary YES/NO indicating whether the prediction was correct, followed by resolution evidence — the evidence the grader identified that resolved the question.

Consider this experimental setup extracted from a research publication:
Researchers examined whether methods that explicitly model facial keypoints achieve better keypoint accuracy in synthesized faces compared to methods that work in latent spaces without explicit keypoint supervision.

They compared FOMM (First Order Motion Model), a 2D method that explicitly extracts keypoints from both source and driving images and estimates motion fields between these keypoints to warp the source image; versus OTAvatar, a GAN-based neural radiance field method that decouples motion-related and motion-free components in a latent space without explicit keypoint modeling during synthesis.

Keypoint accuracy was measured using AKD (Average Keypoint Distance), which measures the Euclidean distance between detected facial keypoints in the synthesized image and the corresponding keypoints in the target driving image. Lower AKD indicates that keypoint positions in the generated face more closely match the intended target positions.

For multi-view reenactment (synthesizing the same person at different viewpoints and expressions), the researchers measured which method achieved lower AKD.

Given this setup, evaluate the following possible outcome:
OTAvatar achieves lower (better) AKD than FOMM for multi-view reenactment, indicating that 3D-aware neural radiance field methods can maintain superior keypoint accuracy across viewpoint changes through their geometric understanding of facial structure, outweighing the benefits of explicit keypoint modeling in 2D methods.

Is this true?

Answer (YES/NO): YES